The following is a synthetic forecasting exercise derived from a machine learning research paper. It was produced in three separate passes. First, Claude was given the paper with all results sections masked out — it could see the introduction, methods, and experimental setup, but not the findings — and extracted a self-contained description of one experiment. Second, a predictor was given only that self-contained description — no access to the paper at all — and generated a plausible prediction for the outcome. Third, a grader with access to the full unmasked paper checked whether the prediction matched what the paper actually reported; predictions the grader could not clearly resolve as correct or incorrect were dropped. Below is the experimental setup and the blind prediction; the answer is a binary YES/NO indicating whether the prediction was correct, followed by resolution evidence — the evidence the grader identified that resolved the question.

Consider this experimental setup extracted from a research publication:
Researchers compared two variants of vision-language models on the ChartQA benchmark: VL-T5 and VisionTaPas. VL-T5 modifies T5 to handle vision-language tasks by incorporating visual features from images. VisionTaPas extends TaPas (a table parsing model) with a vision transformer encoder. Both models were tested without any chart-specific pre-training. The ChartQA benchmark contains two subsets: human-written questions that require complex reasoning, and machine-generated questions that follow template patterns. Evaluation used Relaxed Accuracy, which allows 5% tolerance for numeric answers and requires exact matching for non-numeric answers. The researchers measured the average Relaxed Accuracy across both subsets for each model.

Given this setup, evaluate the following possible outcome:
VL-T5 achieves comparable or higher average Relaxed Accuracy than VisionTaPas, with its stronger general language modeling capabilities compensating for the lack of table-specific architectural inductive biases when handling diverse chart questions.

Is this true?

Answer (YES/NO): NO